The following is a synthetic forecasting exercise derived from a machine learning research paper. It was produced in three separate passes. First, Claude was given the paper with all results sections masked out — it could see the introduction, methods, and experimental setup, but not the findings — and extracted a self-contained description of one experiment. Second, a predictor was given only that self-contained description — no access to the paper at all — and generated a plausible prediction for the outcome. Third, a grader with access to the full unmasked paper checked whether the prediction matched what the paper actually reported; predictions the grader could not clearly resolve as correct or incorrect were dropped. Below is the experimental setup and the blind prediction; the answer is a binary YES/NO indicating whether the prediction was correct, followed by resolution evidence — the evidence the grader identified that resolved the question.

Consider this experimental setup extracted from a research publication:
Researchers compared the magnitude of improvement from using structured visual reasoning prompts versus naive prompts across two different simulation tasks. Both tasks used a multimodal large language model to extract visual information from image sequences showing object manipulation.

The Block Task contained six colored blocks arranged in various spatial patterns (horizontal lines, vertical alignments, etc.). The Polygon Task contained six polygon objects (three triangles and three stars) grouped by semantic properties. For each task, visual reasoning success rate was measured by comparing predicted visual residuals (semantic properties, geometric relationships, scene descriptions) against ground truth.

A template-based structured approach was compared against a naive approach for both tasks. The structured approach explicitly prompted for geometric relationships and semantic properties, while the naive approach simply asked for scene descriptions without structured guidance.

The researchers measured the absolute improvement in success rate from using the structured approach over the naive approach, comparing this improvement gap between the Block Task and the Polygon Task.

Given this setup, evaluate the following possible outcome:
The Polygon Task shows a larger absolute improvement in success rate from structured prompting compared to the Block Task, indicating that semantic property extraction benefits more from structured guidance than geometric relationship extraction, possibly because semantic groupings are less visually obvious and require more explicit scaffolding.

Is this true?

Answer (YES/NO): NO